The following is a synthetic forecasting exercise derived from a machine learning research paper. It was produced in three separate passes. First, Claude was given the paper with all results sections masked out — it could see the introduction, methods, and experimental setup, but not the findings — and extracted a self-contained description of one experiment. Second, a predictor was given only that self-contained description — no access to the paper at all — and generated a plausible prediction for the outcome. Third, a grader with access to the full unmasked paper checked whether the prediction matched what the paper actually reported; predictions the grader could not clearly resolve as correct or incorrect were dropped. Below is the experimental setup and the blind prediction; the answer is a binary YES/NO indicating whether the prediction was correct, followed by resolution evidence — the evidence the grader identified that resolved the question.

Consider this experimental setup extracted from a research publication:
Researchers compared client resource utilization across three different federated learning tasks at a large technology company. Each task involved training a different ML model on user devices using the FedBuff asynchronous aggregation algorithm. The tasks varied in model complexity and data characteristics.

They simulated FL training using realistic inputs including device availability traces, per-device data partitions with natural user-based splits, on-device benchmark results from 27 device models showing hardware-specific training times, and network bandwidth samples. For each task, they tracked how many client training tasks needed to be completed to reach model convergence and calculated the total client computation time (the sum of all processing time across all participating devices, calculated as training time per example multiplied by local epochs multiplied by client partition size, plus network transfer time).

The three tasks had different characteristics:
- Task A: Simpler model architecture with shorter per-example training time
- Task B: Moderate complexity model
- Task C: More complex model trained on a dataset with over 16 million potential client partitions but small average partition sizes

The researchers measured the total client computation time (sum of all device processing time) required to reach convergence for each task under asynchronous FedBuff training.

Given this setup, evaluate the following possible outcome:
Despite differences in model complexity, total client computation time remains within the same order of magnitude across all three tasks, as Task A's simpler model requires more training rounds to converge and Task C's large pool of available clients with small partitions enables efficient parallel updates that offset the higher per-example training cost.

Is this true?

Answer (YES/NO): NO